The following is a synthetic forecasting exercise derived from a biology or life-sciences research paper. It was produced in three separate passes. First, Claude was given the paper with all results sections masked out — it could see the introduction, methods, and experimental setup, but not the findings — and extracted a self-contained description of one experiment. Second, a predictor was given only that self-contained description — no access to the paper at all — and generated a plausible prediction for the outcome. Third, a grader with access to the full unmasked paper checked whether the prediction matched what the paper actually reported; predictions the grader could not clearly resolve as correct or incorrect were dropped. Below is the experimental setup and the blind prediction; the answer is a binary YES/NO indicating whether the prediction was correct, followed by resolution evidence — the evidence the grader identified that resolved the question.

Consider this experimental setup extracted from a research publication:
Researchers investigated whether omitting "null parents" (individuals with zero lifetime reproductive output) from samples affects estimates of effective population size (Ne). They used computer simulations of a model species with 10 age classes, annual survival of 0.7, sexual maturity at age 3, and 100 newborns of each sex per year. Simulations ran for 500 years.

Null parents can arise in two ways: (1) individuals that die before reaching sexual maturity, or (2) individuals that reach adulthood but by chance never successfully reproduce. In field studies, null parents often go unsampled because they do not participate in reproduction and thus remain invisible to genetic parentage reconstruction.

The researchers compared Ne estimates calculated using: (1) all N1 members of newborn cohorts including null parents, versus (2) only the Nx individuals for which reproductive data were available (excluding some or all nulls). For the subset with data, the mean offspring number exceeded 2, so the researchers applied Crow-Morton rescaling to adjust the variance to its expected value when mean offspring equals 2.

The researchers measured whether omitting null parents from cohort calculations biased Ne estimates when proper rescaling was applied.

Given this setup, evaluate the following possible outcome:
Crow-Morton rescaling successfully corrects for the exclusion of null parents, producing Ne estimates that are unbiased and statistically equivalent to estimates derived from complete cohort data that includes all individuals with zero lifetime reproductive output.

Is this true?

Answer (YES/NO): YES